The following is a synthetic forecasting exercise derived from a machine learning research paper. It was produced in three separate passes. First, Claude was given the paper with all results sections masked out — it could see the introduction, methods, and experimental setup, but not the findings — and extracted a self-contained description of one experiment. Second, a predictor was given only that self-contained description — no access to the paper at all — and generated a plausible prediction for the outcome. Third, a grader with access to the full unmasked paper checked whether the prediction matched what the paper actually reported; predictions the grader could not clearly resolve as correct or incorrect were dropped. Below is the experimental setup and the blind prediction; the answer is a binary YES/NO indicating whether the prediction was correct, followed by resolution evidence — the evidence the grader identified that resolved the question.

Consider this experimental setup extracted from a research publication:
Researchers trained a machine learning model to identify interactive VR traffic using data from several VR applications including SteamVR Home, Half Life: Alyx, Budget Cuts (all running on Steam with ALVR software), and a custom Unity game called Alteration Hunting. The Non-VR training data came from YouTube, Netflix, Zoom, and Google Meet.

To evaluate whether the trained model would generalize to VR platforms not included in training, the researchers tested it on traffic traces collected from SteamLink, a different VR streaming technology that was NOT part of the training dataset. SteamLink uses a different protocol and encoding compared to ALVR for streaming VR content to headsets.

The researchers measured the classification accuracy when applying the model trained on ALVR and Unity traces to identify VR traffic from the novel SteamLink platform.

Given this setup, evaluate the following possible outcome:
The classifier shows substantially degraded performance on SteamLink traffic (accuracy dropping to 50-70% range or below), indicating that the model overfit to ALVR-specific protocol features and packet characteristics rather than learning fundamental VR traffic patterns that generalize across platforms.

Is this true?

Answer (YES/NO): NO